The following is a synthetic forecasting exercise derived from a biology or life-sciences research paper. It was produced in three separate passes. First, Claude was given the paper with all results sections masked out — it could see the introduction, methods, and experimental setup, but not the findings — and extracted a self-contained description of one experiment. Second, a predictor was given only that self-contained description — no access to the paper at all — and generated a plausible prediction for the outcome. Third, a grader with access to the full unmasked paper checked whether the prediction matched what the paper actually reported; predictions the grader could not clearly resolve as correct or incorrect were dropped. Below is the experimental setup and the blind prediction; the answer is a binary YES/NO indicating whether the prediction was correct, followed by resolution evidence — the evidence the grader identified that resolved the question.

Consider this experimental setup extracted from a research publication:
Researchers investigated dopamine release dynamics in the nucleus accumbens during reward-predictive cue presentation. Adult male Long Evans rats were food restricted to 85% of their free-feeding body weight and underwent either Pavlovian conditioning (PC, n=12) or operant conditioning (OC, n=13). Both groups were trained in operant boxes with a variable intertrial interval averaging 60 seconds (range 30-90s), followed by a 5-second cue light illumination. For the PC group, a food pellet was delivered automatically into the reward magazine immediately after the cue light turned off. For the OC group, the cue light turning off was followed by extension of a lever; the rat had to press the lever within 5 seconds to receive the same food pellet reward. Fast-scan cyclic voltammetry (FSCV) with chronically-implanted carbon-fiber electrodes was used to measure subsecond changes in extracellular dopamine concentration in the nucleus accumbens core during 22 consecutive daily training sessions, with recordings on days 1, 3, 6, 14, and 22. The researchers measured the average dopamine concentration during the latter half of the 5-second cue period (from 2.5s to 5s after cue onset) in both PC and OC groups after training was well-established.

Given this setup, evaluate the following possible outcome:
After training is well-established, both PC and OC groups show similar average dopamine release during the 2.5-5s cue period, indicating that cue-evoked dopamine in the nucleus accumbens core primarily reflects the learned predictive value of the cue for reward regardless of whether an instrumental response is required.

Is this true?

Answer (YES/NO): NO